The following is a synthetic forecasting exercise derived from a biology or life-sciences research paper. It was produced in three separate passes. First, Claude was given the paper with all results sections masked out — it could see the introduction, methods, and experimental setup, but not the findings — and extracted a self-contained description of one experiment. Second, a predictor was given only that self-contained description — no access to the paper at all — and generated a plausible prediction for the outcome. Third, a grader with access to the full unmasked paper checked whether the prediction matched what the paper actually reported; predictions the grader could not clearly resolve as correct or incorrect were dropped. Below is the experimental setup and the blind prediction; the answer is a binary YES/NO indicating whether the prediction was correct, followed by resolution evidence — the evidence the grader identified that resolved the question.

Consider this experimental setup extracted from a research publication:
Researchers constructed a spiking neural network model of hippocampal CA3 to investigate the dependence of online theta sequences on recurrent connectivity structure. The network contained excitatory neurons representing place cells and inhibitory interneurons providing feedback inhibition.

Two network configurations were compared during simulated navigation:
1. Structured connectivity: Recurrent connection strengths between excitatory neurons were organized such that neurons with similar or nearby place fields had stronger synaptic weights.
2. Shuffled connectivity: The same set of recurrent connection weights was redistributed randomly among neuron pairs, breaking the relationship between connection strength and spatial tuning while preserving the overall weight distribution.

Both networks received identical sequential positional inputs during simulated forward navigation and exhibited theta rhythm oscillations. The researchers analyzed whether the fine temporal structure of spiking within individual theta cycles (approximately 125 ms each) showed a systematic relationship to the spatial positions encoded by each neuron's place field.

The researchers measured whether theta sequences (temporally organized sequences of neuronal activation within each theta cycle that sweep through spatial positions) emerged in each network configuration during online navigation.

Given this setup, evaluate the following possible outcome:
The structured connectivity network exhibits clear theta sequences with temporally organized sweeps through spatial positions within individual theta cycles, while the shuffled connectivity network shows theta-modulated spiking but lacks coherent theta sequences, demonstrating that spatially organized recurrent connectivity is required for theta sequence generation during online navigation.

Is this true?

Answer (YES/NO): YES